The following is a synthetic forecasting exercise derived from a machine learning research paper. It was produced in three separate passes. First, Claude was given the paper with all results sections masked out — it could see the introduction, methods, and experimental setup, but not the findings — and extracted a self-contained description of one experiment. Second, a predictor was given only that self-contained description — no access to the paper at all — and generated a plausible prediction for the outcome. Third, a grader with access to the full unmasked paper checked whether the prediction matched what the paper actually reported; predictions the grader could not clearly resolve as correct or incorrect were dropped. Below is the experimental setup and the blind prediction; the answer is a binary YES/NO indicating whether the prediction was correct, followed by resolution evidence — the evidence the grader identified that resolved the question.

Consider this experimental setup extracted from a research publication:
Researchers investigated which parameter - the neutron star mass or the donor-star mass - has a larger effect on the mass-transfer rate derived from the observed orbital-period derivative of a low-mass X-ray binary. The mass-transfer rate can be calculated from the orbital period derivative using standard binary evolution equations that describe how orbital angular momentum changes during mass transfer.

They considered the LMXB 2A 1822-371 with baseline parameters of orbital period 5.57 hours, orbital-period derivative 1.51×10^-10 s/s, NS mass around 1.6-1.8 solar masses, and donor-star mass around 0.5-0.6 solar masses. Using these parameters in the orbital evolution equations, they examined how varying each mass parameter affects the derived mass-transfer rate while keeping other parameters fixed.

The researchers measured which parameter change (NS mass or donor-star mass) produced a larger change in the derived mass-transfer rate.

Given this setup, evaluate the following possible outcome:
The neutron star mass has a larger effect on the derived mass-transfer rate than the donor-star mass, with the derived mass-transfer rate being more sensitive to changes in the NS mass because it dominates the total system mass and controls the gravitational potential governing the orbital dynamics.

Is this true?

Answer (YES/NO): NO